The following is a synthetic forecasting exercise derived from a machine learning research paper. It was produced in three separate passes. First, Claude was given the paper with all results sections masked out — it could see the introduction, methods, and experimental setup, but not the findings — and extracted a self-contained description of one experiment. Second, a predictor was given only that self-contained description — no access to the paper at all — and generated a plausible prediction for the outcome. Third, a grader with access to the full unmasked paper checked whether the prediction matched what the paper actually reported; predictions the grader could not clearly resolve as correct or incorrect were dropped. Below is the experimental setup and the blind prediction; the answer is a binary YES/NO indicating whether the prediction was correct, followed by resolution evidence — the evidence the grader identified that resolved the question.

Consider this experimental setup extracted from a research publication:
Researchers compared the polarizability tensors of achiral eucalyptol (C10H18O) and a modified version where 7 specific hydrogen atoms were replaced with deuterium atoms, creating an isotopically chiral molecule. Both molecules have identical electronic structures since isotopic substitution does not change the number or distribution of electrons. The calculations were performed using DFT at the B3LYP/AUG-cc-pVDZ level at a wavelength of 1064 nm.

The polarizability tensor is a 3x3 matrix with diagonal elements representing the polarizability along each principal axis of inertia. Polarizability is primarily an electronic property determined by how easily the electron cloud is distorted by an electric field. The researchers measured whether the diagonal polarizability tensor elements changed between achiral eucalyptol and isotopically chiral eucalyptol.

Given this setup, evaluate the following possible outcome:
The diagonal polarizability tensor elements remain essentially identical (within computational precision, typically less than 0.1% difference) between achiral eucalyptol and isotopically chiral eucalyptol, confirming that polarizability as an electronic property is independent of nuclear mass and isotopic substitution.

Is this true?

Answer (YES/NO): NO